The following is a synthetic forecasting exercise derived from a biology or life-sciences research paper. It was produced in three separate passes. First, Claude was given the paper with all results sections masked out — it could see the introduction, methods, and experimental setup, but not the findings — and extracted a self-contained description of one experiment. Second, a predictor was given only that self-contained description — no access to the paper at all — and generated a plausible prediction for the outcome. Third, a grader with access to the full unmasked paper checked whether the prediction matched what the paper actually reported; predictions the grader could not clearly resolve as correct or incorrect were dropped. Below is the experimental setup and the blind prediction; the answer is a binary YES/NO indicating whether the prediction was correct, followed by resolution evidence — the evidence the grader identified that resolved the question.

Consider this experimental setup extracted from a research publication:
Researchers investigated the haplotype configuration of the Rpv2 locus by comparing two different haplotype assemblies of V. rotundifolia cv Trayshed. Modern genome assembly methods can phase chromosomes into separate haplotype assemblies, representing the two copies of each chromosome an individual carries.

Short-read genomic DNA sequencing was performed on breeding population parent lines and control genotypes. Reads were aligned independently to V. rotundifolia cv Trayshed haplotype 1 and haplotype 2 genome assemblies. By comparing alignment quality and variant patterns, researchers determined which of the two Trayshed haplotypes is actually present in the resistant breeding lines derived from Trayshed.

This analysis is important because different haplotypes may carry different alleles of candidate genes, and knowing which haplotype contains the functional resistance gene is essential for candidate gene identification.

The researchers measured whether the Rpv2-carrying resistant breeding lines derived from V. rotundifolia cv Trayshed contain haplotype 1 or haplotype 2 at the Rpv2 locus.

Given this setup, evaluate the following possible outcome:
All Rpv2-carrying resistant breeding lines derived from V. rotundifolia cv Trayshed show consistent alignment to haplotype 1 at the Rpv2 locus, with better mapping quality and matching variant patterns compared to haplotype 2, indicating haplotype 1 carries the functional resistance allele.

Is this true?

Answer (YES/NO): YES